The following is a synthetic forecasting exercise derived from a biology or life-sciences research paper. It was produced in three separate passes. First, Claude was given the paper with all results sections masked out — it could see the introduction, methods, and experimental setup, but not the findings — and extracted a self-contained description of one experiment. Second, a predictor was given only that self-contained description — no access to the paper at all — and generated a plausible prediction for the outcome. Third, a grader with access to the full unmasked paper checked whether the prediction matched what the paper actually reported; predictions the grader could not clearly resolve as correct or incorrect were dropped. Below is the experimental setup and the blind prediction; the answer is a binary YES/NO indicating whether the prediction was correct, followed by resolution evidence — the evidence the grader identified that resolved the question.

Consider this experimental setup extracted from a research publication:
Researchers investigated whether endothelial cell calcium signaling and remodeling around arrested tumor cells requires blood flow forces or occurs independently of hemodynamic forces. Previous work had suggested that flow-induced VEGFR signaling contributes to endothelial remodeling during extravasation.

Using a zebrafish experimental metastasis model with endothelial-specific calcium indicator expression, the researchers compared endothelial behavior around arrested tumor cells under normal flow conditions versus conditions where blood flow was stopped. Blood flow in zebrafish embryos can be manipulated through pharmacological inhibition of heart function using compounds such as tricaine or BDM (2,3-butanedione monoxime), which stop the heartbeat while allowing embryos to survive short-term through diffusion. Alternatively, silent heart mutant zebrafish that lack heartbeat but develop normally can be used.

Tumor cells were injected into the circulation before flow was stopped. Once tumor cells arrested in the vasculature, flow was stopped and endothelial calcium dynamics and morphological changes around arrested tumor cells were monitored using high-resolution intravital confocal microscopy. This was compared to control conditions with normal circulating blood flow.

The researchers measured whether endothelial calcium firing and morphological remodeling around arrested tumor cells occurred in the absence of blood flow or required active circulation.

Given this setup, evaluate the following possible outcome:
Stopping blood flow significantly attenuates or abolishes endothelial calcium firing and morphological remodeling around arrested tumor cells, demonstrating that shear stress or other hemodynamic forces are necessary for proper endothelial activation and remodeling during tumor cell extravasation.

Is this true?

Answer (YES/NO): NO